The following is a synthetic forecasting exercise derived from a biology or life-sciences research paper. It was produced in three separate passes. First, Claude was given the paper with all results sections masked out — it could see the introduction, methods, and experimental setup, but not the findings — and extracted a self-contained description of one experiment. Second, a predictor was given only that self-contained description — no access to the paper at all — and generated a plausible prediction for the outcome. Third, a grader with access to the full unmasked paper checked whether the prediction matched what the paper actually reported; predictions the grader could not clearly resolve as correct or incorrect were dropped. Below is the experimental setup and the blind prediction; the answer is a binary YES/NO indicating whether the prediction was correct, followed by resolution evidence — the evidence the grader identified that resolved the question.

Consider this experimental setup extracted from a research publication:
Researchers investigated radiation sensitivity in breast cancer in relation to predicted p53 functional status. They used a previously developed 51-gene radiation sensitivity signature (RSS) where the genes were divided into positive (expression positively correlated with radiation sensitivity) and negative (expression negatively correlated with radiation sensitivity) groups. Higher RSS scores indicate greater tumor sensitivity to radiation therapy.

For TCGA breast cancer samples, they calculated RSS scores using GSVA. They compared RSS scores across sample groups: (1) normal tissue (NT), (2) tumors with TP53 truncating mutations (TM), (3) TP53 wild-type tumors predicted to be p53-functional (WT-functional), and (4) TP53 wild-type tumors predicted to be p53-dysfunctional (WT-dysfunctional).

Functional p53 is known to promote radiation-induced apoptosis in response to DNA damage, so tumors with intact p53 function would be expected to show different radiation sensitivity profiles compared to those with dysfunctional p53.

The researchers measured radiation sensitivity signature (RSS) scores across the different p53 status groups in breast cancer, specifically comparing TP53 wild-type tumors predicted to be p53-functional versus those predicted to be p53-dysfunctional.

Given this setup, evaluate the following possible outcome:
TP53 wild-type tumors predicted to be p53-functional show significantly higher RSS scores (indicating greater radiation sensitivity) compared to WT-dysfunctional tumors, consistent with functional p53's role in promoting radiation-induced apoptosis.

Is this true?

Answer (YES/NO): NO